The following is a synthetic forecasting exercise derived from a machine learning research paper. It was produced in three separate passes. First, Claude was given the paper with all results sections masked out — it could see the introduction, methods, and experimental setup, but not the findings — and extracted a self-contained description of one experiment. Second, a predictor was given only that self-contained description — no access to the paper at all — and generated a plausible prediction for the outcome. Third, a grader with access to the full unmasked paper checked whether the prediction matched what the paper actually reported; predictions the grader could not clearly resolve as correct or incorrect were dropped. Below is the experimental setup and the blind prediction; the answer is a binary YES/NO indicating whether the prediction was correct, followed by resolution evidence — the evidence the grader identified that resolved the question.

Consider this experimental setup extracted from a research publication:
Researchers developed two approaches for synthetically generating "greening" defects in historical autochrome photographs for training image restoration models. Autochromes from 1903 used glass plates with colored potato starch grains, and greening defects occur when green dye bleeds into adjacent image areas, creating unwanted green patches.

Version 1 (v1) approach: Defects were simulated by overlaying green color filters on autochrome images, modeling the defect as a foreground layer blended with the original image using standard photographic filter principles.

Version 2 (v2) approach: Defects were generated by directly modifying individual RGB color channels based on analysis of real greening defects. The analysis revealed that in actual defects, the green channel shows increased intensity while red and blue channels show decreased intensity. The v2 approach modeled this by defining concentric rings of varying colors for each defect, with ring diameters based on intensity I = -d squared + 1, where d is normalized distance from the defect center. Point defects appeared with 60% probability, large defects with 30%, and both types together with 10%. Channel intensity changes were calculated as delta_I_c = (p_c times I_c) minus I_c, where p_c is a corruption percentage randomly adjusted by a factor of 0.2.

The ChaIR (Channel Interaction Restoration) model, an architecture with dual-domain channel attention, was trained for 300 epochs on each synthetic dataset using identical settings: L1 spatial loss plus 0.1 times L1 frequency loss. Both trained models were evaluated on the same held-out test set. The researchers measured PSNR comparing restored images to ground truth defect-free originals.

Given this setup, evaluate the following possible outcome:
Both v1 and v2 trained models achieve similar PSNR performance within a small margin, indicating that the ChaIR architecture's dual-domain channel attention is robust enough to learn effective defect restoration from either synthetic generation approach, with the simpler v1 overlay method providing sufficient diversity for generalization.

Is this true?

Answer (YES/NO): NO